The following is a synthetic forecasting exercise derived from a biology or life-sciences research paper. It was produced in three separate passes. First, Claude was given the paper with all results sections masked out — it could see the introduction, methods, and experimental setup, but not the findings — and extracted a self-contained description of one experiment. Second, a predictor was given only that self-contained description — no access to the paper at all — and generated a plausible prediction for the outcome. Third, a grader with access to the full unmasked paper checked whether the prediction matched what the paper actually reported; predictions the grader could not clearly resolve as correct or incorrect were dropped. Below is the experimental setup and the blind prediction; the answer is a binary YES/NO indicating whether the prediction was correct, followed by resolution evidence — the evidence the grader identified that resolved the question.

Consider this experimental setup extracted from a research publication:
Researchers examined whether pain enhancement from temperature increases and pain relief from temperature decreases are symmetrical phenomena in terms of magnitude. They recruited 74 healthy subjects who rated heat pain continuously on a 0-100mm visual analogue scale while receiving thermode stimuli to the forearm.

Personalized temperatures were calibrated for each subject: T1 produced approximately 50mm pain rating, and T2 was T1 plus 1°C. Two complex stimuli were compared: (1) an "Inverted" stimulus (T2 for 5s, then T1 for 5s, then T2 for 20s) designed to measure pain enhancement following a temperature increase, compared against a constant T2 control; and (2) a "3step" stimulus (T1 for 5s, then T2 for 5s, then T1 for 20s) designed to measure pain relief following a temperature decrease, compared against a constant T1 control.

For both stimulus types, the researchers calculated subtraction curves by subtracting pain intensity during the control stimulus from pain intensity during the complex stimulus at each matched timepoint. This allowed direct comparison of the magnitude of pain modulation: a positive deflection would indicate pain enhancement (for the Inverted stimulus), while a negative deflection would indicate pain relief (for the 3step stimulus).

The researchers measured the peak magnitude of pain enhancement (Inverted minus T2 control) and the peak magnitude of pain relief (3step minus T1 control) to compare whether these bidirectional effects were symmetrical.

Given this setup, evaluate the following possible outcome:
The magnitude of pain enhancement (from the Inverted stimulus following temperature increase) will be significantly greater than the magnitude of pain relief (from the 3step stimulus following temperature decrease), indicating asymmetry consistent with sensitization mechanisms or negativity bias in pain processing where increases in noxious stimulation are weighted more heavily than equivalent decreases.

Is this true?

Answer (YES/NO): NO